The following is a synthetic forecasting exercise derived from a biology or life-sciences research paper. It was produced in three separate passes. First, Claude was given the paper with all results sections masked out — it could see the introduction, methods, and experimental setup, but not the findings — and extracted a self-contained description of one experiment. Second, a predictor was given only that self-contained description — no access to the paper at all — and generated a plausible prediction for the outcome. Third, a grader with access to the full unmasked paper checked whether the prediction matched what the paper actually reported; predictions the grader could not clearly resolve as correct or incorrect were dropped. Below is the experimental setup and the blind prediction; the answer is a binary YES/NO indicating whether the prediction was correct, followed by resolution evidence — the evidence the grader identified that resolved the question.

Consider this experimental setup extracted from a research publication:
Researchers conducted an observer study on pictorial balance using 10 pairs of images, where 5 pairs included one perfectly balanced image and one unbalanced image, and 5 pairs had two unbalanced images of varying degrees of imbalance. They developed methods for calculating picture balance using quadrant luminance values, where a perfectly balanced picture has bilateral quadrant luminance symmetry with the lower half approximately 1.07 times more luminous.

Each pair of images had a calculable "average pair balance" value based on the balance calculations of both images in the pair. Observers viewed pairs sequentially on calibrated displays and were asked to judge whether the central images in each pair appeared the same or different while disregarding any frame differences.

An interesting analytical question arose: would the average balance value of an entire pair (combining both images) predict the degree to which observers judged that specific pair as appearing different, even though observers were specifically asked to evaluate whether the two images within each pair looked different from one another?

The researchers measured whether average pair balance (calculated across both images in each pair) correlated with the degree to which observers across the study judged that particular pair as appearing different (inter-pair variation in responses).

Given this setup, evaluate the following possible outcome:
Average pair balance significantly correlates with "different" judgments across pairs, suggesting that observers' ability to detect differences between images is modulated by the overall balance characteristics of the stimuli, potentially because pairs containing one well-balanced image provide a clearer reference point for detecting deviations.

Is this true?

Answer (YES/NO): YES